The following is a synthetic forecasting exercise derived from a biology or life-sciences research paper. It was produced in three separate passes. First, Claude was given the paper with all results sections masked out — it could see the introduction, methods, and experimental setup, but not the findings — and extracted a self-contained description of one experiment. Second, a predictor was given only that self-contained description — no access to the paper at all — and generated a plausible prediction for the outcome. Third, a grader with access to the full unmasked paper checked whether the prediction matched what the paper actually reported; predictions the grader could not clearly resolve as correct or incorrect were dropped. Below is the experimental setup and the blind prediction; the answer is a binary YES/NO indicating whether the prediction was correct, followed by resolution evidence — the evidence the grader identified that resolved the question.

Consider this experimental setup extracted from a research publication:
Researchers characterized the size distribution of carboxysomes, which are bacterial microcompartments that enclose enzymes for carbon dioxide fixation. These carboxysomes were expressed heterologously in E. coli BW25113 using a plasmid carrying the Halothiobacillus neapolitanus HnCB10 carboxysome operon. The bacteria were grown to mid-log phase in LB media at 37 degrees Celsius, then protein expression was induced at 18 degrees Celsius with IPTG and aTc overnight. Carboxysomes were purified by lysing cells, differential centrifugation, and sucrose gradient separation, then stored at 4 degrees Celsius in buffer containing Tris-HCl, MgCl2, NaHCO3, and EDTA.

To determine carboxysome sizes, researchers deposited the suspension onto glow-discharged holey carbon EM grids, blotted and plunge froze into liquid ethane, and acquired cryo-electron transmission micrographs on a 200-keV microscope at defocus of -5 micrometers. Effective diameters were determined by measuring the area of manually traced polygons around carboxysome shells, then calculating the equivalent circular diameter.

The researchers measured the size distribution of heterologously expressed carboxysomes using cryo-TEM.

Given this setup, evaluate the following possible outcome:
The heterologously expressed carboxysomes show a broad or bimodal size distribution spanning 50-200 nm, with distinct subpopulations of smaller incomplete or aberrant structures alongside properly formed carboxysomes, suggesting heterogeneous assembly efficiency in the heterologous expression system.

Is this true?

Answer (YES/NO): NO